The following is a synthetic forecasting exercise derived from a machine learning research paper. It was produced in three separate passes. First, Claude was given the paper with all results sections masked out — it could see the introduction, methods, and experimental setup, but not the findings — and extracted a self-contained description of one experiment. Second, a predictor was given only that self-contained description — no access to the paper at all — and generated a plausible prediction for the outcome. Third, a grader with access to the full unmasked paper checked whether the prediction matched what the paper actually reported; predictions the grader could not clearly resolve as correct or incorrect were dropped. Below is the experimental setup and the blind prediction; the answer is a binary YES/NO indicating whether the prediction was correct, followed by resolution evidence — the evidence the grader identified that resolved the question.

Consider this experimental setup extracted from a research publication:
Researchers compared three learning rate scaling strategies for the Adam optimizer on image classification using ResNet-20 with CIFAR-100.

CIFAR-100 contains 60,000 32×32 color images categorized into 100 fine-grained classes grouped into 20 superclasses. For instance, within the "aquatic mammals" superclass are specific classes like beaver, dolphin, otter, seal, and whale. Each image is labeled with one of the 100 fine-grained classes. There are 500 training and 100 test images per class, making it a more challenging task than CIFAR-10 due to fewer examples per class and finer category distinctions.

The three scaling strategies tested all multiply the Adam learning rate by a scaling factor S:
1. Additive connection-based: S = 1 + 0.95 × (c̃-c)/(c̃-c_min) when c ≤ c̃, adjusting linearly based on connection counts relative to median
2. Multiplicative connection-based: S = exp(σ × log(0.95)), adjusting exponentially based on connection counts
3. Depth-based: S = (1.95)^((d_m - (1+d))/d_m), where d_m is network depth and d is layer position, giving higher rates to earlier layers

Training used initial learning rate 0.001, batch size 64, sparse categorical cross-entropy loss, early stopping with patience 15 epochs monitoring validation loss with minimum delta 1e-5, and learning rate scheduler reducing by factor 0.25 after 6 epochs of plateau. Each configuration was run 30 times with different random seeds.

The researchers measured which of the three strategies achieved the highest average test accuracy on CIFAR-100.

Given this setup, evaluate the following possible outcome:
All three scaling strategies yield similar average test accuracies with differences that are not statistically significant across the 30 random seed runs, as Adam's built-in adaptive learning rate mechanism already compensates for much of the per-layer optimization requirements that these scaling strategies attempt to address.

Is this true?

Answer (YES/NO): NO